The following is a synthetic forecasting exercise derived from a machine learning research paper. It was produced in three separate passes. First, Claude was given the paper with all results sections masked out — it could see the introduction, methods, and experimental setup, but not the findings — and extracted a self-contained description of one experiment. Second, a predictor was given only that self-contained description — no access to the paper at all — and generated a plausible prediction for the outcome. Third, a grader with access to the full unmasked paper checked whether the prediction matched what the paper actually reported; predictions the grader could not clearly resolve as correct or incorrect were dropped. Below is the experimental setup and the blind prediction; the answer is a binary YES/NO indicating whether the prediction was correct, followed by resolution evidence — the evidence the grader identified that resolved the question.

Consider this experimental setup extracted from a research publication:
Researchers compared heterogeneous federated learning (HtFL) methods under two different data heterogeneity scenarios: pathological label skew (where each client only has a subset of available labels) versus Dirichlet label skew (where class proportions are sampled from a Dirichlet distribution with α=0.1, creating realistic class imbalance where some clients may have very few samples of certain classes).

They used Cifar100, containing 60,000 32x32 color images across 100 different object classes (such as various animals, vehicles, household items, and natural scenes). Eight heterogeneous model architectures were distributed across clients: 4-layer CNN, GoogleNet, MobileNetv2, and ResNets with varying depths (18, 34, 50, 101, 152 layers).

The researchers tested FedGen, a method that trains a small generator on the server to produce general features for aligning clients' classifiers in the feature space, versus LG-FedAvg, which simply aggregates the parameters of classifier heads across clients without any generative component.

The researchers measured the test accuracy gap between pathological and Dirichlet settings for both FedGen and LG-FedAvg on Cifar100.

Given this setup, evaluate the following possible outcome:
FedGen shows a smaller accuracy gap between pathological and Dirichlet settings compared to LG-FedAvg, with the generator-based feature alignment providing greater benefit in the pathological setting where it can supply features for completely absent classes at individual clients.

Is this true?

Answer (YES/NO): NO